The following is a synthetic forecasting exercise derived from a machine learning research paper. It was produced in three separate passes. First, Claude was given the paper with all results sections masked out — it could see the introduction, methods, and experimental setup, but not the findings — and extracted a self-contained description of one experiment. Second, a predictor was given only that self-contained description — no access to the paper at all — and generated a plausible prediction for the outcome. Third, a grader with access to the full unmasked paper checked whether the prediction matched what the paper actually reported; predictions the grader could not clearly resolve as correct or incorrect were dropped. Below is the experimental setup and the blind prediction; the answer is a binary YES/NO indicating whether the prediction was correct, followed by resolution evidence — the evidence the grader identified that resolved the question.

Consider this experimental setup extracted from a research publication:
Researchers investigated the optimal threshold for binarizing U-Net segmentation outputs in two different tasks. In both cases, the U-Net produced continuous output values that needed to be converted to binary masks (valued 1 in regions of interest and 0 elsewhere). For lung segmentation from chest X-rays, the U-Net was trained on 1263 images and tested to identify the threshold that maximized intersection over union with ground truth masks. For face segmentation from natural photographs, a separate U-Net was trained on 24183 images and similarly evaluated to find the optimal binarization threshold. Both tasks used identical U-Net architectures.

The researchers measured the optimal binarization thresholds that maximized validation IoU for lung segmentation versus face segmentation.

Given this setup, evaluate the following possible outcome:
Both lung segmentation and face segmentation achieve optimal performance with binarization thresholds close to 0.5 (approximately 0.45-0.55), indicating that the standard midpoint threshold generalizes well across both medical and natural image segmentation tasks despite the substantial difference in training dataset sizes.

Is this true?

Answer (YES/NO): NO